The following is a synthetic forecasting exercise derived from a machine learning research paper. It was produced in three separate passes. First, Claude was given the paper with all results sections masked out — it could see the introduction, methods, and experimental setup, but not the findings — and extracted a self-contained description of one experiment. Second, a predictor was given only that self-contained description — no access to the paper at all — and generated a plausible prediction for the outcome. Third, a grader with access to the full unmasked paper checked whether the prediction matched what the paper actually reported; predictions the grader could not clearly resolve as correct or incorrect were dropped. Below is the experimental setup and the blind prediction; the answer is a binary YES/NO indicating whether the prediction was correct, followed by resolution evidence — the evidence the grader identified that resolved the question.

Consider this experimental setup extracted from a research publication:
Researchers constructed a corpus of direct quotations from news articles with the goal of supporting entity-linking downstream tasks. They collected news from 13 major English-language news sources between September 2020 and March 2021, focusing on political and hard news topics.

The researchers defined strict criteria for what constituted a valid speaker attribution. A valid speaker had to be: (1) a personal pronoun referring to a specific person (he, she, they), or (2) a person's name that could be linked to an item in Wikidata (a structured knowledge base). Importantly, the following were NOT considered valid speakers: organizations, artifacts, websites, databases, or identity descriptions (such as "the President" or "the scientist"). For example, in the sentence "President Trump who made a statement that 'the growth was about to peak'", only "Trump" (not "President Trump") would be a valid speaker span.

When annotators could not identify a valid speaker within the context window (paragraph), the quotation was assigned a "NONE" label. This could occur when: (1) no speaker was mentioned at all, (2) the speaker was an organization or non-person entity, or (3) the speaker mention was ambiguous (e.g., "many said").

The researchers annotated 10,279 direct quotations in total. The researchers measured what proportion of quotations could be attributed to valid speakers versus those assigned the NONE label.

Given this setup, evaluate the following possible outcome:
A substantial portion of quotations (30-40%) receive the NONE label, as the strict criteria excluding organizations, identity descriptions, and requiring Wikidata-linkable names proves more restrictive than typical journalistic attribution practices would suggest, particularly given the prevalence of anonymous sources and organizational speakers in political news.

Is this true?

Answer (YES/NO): NO